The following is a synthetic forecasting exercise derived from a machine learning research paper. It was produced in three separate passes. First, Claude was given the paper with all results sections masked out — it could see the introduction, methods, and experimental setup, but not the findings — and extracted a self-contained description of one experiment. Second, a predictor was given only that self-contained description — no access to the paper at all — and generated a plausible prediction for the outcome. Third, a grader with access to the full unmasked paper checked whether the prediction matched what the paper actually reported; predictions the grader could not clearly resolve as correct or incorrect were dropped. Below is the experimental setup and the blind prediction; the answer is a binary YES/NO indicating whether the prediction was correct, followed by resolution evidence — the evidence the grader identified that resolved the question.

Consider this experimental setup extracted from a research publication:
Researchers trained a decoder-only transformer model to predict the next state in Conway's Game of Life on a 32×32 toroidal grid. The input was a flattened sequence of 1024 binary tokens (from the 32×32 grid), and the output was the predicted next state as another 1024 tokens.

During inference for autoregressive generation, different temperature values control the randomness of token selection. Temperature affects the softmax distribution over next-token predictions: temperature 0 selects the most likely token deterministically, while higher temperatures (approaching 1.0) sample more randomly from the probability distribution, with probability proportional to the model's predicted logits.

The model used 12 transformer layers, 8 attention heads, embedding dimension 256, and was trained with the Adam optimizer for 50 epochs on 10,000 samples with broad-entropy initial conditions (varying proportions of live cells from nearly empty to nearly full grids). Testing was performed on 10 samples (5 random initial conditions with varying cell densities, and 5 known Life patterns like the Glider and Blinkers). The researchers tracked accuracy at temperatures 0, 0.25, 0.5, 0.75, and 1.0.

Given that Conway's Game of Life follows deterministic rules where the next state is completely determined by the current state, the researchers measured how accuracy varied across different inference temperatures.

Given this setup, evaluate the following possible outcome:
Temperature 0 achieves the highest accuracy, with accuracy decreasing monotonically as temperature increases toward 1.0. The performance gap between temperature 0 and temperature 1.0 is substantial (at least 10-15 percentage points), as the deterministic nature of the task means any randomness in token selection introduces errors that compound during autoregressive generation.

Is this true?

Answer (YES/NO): NO